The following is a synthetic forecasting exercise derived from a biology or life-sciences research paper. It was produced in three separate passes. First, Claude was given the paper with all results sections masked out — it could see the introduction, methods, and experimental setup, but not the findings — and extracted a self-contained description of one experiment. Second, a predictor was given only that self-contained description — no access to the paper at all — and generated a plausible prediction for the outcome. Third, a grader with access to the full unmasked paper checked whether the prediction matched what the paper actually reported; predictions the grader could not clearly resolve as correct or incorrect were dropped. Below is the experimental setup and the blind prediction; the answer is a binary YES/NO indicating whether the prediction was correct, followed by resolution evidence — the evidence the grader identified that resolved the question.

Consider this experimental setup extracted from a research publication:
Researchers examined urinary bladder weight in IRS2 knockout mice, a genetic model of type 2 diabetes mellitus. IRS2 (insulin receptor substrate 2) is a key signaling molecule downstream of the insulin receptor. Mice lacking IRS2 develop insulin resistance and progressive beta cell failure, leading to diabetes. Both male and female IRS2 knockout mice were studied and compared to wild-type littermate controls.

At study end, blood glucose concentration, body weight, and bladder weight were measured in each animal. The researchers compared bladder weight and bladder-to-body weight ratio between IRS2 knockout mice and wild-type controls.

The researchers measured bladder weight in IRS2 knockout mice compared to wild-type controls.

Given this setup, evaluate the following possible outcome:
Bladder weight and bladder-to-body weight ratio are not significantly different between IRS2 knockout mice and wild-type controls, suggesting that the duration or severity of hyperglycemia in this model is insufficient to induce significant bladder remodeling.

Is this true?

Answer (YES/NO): YES